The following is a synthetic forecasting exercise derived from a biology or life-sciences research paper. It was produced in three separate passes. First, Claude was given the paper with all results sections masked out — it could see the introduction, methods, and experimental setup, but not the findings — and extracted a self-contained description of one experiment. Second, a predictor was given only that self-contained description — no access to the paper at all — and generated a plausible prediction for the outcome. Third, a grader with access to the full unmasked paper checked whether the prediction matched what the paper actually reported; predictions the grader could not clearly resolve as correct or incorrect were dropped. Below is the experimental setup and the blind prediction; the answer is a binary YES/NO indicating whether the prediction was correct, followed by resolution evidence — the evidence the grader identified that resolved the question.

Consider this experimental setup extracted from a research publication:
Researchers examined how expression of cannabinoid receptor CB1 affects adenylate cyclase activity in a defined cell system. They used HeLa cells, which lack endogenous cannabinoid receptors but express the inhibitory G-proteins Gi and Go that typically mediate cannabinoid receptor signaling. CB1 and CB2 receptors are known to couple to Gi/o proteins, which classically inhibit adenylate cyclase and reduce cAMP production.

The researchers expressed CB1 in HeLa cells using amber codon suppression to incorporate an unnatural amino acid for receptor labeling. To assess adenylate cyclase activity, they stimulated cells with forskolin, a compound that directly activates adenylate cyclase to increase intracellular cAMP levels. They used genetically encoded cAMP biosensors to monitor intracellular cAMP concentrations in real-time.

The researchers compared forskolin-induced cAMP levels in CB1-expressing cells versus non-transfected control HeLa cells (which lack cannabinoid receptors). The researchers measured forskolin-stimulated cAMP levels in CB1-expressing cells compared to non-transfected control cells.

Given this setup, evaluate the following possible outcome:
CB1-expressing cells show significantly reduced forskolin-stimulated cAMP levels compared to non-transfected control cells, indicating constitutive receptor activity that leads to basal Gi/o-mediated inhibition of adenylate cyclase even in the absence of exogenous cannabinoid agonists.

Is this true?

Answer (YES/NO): NO